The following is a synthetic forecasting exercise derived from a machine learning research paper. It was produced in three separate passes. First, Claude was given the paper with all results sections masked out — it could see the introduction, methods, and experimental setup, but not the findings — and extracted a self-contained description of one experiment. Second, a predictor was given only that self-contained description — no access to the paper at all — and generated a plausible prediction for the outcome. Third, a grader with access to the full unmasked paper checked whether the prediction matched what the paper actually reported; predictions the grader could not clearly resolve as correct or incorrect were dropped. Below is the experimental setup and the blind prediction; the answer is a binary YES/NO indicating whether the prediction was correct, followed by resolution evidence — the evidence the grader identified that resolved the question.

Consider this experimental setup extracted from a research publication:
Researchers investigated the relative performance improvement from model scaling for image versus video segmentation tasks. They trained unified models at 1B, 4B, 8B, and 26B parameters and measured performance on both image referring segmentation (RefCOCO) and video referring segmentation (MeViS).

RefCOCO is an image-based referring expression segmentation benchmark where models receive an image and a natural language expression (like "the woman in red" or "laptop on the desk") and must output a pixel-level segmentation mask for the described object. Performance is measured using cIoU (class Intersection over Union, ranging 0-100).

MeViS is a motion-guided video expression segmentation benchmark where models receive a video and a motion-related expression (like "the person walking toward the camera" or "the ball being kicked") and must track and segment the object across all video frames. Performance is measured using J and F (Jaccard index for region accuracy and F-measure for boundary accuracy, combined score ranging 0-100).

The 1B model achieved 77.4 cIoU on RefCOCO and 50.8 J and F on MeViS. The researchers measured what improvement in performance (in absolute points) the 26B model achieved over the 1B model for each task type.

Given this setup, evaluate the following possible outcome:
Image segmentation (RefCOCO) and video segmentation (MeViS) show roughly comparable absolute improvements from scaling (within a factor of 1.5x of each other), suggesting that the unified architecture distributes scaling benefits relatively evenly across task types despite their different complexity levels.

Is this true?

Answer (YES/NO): YES